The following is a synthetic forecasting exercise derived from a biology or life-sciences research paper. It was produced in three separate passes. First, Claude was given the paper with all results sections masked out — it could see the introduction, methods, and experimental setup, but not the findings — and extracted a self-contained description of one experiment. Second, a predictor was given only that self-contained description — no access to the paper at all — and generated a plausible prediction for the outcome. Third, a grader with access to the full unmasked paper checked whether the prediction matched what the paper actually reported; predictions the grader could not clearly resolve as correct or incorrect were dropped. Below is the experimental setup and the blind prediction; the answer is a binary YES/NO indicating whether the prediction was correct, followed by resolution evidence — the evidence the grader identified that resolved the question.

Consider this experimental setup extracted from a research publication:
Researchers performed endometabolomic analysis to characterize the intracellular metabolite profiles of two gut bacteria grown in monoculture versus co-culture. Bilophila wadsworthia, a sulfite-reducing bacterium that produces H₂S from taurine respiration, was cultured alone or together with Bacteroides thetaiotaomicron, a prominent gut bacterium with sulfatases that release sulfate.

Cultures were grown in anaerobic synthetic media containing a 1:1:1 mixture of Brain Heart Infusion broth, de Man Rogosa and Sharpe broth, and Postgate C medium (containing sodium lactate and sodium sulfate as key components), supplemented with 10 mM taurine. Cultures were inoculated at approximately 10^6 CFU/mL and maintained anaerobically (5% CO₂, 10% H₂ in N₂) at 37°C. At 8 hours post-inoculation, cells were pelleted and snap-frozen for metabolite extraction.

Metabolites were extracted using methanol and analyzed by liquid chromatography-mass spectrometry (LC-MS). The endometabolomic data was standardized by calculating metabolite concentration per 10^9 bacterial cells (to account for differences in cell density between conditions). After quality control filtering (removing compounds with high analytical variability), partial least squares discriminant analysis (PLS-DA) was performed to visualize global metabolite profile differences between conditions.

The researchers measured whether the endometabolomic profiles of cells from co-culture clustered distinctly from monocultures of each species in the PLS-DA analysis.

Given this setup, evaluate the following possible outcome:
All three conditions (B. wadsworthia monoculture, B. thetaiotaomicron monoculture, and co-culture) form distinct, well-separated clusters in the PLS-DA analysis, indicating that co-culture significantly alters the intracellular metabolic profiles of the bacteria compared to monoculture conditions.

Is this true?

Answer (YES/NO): NO